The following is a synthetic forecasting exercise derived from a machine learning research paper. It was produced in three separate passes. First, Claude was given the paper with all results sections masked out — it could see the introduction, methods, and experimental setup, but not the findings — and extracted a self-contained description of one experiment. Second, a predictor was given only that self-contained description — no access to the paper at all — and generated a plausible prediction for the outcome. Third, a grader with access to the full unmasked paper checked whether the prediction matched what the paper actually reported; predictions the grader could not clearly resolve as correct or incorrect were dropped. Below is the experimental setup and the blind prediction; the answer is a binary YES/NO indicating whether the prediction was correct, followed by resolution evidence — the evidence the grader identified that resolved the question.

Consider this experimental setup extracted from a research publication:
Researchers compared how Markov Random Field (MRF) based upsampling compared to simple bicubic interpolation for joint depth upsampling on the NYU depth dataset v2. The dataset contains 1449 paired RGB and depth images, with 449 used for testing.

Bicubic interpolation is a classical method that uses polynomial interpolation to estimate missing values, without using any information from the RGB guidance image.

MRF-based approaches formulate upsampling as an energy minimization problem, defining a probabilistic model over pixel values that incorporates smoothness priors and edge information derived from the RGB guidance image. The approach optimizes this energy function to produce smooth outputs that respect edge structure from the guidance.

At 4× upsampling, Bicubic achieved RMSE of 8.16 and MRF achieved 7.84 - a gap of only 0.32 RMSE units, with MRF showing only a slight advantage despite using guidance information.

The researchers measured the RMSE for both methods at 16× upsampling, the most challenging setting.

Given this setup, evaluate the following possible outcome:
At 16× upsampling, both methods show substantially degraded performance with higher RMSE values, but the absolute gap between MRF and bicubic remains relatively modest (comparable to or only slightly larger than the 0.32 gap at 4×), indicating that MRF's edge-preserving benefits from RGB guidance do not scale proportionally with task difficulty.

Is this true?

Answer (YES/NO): NO